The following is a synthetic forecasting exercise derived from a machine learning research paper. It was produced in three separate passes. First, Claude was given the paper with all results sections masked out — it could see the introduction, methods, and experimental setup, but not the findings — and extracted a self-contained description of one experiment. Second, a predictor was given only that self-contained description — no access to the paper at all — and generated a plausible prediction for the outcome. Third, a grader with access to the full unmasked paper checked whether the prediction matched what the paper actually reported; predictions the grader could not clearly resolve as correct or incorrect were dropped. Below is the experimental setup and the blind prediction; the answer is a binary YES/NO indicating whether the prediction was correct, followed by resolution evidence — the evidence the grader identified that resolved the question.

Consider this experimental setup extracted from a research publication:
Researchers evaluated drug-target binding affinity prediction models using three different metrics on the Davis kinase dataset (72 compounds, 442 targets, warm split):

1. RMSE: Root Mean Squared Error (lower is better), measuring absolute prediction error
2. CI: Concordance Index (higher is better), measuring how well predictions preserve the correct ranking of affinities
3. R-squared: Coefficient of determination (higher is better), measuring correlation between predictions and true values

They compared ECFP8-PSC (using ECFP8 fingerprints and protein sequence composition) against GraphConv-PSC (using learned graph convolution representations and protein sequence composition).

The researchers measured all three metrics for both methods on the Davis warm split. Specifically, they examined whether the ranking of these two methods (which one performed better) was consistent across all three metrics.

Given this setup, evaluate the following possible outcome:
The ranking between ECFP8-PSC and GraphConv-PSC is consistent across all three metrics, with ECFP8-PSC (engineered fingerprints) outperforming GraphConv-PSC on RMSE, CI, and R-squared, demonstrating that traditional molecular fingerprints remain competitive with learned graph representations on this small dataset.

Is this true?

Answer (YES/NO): YES